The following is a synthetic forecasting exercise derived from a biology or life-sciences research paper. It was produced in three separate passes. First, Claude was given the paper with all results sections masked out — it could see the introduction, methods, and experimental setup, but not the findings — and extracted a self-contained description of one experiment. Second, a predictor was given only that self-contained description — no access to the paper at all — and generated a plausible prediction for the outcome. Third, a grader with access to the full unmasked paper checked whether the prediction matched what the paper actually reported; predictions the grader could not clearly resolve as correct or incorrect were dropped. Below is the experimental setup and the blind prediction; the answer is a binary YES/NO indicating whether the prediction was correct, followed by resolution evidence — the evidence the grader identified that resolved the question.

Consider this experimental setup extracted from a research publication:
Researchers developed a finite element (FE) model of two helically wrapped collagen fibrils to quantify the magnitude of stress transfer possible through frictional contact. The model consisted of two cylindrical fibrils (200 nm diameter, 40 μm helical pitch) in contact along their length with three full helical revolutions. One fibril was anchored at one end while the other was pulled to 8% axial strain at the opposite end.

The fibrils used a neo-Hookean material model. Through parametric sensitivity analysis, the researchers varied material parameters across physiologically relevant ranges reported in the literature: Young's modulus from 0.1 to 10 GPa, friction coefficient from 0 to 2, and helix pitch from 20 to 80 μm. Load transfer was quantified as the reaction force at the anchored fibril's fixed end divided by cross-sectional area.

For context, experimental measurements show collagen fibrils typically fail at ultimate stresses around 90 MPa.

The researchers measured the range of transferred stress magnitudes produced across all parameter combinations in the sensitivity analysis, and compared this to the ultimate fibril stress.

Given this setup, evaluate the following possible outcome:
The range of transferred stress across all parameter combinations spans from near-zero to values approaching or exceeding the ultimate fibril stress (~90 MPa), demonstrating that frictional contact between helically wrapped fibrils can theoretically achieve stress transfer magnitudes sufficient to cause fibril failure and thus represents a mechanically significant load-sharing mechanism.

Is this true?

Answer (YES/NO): NO